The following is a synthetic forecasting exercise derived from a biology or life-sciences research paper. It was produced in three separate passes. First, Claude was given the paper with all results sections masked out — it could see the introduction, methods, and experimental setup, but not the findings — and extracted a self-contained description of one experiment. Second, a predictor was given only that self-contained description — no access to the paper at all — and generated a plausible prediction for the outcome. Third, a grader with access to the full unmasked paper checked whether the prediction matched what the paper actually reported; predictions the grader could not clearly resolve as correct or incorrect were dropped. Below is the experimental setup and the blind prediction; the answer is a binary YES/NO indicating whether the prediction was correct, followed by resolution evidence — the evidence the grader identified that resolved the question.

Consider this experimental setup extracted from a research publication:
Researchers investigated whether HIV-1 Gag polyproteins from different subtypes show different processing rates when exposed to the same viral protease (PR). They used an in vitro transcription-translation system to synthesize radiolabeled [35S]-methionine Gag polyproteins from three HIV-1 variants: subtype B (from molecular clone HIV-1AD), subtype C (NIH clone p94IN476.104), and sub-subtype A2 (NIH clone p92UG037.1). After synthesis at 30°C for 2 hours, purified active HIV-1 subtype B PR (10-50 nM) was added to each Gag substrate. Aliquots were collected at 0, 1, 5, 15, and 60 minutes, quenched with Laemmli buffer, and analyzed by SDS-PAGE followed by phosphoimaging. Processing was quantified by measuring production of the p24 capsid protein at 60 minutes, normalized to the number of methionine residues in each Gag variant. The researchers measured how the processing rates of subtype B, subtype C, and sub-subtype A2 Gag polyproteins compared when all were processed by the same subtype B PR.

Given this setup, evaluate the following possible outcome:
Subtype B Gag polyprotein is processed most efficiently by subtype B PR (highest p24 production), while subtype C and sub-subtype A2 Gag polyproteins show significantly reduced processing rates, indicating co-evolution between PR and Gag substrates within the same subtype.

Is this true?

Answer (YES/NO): NO